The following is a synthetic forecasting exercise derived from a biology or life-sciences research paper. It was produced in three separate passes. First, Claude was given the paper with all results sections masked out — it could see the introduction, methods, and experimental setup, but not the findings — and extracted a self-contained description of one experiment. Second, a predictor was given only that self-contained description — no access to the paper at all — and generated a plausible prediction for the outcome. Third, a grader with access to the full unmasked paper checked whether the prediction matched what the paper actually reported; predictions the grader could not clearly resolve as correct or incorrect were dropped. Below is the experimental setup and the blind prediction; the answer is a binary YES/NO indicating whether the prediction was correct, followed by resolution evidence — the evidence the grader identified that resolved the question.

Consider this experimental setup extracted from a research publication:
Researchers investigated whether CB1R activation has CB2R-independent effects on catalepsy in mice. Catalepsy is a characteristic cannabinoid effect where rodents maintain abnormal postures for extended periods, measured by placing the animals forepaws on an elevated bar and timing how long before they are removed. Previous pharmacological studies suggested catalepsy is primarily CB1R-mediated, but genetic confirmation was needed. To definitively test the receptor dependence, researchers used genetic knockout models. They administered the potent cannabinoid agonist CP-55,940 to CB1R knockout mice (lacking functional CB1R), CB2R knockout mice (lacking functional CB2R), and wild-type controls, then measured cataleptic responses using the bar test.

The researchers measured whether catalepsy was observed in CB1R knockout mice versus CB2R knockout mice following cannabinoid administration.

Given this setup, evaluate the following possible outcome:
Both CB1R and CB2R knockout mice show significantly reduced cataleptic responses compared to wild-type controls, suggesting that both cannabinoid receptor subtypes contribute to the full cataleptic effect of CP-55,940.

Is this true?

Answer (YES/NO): NO